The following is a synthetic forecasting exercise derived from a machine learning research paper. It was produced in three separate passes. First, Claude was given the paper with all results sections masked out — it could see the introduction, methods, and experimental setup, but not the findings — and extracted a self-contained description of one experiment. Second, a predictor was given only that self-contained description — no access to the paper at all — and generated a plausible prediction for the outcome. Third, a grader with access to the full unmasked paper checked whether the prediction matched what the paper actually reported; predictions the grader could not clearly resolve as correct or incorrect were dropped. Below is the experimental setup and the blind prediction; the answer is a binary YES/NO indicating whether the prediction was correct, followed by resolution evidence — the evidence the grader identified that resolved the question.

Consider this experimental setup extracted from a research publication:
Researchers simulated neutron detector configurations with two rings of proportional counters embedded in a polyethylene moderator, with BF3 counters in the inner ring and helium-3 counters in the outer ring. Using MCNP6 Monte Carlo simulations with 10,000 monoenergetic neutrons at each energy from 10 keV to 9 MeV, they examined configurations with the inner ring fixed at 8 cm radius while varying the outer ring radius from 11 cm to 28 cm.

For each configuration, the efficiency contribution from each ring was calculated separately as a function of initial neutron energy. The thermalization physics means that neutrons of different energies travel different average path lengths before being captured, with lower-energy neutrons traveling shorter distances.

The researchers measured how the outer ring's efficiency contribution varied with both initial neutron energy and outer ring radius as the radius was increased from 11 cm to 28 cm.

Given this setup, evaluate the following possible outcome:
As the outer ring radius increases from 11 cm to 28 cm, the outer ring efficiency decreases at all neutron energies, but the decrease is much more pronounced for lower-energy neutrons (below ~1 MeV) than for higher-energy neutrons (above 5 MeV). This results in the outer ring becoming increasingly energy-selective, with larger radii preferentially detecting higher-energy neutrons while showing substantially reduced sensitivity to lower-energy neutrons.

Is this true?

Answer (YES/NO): YES